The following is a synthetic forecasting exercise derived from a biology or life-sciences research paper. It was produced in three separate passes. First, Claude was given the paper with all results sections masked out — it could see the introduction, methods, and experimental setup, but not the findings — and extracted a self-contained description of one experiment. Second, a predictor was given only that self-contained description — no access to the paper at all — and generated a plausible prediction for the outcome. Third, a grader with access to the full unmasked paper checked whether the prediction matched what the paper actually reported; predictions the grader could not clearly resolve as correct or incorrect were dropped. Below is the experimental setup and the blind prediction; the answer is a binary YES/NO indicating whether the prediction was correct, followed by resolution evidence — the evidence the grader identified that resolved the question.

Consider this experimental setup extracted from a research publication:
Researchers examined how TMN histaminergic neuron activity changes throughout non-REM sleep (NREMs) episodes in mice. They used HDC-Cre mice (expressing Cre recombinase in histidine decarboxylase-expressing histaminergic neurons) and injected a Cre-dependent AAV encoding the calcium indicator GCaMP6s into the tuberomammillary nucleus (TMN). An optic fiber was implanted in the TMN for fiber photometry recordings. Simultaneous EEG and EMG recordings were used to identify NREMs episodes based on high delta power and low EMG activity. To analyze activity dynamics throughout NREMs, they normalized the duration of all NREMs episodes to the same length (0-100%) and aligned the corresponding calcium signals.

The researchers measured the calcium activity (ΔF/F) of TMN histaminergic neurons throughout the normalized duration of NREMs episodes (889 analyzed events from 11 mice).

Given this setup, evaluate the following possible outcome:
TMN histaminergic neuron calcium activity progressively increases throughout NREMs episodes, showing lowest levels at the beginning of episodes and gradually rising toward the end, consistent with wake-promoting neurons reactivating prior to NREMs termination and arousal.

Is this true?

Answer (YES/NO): NO